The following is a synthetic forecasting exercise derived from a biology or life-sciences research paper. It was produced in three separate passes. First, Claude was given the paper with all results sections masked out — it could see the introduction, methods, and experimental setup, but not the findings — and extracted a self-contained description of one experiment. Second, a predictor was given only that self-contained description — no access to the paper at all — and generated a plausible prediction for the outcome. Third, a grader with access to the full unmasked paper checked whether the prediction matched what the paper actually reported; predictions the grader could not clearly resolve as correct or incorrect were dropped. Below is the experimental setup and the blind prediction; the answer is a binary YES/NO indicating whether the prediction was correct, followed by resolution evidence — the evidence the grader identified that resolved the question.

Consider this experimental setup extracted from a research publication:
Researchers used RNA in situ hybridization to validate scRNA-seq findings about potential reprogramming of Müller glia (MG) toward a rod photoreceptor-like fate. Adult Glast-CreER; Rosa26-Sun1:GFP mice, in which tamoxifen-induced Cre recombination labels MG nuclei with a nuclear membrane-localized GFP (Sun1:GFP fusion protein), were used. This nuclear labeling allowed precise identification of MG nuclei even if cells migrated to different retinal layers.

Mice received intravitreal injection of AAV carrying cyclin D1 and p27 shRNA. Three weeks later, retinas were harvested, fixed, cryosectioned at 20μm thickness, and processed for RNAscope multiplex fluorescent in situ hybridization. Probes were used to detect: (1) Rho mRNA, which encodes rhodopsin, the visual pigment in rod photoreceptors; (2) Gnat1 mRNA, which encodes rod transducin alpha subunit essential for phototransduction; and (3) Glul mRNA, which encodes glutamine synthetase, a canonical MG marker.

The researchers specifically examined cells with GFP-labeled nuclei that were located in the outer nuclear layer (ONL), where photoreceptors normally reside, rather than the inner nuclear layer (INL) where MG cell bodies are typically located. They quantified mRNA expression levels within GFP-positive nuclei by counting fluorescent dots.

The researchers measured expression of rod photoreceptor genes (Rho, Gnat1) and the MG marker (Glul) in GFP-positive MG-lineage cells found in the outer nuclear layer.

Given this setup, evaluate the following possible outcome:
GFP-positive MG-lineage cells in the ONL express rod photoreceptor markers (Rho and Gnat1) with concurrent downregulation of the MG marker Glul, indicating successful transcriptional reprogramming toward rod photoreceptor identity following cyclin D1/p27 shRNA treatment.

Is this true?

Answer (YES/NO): NO